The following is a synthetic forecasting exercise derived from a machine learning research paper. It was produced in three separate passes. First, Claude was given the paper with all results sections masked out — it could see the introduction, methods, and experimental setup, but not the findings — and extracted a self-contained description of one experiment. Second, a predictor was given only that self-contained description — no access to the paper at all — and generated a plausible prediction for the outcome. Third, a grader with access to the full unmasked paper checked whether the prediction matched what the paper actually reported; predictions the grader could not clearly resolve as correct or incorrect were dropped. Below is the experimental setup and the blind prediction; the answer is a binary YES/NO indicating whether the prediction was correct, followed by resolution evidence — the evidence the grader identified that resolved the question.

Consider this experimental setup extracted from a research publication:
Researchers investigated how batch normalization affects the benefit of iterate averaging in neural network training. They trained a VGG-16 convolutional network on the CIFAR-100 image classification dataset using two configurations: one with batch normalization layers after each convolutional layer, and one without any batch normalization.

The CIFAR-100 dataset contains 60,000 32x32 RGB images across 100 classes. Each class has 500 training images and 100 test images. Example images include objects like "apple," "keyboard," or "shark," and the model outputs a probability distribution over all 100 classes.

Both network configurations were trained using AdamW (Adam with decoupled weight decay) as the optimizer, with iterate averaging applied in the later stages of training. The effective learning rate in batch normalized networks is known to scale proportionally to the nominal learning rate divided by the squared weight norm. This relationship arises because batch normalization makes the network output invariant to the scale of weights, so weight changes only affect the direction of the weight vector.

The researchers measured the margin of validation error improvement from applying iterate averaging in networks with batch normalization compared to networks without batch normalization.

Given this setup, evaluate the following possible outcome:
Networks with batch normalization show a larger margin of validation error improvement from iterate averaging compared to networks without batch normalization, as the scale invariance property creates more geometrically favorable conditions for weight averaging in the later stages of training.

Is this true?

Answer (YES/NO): YES